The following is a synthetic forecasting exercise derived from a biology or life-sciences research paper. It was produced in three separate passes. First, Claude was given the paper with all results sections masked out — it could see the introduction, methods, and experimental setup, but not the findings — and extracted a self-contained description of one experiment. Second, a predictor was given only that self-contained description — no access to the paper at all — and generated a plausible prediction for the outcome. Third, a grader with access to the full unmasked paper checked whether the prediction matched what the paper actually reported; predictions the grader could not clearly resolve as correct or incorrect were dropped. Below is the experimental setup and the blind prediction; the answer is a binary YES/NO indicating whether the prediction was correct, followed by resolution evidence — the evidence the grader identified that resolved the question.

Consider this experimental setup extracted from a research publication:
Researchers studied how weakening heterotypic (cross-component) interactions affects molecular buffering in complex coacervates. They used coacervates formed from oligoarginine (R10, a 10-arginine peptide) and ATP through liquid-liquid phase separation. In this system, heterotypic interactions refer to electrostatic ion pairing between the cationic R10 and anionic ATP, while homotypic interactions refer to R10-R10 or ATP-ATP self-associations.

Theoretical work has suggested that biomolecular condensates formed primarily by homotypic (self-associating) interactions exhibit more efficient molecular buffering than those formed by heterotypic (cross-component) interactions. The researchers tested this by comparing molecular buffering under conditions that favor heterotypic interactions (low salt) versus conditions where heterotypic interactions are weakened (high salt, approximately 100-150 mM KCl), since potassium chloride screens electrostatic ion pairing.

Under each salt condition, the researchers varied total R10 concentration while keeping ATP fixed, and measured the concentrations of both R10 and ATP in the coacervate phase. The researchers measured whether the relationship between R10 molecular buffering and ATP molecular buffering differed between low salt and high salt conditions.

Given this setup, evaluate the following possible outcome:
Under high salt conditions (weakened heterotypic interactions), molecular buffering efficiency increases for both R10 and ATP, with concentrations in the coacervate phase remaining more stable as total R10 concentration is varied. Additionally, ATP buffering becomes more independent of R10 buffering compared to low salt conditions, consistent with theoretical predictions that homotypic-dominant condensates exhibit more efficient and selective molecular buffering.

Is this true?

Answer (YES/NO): NO